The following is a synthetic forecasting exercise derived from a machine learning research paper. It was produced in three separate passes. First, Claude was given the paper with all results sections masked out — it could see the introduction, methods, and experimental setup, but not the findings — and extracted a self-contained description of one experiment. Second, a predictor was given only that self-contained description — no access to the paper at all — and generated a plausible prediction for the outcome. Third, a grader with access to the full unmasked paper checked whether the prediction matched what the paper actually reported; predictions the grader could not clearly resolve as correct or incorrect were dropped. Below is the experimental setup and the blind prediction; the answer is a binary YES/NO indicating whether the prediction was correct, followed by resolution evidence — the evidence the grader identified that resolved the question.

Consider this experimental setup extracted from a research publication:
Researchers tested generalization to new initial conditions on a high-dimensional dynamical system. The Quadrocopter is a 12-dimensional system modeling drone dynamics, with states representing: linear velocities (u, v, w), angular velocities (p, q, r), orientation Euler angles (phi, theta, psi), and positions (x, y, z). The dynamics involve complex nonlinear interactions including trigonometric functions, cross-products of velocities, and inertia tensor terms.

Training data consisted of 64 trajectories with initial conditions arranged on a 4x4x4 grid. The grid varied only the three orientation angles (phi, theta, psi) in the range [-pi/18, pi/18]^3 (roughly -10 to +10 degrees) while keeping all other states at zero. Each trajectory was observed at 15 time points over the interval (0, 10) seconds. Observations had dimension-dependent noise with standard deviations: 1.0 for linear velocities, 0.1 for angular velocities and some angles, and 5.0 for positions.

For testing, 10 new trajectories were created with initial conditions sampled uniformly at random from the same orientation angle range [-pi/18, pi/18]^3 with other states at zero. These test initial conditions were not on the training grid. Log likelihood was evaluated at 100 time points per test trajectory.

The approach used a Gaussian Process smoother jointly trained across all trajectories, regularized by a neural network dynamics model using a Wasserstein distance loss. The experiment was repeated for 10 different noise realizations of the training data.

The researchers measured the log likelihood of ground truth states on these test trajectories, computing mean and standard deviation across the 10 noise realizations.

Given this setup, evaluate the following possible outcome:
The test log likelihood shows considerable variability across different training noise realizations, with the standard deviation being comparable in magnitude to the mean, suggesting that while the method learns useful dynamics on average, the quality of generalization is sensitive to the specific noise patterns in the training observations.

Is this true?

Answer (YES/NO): YES